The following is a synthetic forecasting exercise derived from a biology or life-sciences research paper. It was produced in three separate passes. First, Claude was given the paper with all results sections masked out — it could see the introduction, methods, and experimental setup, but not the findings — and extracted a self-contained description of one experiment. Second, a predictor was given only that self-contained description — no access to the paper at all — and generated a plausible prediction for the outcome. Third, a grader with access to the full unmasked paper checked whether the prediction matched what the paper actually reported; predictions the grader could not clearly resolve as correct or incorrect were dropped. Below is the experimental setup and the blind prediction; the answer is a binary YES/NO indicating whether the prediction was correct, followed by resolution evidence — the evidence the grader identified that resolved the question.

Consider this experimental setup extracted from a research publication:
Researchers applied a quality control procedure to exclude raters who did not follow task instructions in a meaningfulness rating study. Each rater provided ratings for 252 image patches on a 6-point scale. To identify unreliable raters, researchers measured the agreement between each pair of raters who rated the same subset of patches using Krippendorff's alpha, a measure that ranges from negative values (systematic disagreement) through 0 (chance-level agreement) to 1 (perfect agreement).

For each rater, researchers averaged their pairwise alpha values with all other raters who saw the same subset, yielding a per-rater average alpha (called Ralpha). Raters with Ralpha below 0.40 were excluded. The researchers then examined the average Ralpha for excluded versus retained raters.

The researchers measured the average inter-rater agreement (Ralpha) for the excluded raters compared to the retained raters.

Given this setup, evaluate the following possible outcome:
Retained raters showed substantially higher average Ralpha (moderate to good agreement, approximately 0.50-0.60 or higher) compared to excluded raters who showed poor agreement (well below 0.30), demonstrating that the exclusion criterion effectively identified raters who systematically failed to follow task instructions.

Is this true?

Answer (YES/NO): YES